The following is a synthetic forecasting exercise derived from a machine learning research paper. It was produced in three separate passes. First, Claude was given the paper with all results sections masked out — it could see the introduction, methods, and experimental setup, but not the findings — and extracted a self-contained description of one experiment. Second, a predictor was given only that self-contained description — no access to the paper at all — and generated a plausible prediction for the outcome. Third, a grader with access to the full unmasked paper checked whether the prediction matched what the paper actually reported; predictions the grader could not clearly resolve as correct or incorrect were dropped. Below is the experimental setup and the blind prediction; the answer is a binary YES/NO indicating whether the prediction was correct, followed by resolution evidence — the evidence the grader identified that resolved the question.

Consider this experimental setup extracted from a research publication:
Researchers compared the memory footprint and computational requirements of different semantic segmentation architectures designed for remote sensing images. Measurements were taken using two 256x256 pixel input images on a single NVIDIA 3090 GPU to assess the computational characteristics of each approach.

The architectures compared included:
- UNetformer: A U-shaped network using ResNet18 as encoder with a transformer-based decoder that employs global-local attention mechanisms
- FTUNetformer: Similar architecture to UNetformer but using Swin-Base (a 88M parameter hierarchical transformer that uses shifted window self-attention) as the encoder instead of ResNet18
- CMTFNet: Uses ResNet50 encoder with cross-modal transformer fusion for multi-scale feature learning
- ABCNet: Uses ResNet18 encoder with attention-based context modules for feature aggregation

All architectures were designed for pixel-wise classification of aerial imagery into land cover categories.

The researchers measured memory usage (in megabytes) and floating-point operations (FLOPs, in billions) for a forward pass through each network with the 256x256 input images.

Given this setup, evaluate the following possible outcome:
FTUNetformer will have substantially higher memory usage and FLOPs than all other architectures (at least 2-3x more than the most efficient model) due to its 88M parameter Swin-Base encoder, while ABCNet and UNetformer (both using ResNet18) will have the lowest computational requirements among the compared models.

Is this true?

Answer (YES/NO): YES